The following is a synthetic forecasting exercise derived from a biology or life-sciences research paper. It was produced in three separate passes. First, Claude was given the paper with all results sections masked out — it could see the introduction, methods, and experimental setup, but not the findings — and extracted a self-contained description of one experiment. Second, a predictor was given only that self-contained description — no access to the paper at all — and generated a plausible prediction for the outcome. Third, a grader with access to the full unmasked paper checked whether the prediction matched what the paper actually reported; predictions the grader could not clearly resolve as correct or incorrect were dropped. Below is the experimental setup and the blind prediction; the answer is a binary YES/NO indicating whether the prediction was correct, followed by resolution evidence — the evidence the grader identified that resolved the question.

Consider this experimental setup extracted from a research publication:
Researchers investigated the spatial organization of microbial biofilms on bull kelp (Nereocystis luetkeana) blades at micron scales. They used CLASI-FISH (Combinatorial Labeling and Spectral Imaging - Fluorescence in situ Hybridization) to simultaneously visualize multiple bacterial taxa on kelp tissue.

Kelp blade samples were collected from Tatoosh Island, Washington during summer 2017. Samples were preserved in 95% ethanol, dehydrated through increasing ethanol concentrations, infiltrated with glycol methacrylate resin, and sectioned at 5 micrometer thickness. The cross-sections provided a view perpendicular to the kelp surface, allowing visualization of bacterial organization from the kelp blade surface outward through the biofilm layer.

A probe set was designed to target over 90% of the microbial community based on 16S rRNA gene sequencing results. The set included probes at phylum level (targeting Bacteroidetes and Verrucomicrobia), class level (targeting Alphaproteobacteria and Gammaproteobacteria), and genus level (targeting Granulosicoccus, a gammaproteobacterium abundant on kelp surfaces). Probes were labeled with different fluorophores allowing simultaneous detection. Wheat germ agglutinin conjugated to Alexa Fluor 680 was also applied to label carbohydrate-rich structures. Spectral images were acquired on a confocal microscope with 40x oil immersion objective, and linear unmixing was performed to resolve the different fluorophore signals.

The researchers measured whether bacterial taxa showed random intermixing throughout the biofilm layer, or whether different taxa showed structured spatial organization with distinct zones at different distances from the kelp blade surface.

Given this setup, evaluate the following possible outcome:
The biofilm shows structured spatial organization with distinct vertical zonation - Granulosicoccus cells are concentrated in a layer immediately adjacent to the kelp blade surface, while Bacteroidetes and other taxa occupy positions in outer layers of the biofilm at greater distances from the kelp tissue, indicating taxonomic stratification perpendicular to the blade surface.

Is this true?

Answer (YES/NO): YES